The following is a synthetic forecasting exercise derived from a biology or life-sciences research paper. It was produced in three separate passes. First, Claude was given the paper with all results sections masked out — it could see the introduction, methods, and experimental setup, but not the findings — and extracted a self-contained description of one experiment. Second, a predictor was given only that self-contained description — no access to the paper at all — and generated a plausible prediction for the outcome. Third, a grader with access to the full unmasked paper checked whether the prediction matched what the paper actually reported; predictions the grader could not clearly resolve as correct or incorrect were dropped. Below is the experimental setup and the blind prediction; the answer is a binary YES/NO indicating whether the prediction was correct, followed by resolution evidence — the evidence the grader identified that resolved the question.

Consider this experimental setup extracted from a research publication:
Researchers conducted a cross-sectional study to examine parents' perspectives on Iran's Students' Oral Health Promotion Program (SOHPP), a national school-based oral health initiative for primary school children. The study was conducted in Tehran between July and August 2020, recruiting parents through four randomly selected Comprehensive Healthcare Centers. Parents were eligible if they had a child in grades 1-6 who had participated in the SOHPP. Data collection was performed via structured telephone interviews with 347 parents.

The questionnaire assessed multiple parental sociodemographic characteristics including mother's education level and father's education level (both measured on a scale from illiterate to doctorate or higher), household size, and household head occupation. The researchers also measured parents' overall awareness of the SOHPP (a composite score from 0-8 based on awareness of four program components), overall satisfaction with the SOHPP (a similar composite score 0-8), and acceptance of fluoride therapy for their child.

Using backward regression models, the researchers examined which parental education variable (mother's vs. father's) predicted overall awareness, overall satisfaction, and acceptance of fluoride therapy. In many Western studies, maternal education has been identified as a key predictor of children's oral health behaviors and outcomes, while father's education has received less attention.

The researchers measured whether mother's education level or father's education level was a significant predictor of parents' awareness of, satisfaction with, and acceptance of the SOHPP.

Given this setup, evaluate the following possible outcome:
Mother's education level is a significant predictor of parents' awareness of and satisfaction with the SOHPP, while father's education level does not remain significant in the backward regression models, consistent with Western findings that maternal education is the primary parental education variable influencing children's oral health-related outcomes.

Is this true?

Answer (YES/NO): NO